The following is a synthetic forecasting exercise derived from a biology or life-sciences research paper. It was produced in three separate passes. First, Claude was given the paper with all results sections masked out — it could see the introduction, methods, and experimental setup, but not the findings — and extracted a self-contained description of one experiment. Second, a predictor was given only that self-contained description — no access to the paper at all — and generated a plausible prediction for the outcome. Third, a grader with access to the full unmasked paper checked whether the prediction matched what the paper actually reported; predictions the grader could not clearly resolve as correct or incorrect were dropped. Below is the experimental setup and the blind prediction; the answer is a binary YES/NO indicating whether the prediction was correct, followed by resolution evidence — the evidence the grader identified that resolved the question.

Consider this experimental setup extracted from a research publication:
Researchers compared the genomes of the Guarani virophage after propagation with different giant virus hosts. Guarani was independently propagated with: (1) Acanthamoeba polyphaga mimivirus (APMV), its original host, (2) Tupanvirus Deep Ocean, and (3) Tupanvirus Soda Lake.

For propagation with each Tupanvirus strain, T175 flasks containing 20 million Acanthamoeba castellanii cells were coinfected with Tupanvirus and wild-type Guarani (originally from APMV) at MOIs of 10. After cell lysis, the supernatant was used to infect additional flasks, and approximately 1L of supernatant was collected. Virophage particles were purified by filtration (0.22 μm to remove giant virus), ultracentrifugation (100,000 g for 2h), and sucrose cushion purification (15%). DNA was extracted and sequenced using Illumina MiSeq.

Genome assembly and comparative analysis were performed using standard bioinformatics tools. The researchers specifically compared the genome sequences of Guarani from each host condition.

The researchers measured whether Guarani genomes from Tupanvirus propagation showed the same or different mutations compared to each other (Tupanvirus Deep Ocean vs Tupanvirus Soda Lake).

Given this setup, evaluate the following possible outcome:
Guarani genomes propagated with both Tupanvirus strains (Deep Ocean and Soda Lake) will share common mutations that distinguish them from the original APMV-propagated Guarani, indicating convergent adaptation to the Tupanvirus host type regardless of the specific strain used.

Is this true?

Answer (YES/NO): YES